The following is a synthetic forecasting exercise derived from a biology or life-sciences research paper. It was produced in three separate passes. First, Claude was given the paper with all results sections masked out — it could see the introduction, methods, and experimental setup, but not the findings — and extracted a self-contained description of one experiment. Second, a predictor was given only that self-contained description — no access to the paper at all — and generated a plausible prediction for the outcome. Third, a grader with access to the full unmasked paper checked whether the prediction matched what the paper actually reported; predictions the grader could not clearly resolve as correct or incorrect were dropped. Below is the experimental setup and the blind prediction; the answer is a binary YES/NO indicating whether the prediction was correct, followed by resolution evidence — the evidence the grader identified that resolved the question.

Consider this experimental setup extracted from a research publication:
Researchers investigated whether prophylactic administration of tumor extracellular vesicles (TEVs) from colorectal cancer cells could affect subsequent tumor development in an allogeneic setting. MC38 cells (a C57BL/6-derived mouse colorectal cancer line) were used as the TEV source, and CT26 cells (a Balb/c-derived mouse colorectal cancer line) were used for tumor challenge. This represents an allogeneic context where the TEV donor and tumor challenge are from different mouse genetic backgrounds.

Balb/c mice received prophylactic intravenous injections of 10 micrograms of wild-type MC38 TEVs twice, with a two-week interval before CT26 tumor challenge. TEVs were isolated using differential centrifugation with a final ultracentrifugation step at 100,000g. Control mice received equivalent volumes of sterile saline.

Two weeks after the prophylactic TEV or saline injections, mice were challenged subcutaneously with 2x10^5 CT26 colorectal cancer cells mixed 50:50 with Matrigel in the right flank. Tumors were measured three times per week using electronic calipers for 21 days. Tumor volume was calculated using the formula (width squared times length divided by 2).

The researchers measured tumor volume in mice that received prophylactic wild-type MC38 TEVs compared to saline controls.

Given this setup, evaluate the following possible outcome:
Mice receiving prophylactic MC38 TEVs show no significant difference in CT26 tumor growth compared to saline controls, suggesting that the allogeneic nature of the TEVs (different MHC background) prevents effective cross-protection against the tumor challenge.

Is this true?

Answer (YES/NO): YES